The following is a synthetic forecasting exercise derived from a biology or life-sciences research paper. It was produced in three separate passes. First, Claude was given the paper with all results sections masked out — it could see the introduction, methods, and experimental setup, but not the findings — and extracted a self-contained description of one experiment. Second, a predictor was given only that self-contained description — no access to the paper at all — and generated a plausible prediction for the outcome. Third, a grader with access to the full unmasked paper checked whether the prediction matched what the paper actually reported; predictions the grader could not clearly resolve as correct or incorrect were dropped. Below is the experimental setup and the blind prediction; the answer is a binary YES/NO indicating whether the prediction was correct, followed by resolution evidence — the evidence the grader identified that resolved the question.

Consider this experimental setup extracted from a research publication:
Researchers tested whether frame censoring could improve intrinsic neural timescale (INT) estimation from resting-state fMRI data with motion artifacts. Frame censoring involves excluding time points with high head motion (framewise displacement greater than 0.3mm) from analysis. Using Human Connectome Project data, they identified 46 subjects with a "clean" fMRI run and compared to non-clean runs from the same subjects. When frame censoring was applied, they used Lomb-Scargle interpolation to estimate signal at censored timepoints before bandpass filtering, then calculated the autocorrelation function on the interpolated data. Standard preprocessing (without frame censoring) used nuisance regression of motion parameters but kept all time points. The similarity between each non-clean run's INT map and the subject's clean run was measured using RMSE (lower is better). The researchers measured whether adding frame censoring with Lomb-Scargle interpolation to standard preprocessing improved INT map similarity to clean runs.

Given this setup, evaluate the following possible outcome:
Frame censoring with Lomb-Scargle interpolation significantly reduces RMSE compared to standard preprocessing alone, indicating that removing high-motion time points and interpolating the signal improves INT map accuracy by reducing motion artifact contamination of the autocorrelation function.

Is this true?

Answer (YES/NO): YES